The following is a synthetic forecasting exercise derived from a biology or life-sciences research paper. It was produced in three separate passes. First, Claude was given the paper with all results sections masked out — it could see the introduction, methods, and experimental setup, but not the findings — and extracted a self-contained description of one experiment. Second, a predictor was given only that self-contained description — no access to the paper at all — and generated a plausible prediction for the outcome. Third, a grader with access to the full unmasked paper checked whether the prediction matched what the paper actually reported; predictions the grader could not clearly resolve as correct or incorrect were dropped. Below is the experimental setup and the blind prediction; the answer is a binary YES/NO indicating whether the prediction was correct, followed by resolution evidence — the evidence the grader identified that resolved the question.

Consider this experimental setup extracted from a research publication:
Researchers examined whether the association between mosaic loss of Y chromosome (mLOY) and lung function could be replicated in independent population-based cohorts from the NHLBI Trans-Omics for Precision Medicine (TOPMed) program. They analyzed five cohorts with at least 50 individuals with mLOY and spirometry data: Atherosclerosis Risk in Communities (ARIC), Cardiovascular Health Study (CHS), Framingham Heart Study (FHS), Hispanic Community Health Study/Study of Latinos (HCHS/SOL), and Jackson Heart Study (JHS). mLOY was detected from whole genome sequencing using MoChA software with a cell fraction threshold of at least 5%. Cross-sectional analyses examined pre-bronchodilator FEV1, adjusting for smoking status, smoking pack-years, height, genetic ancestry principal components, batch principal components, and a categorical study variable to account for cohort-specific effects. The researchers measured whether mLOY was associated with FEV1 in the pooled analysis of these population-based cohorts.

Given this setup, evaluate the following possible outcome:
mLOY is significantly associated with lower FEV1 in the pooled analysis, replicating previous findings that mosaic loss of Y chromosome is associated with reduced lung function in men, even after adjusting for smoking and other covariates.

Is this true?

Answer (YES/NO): YES